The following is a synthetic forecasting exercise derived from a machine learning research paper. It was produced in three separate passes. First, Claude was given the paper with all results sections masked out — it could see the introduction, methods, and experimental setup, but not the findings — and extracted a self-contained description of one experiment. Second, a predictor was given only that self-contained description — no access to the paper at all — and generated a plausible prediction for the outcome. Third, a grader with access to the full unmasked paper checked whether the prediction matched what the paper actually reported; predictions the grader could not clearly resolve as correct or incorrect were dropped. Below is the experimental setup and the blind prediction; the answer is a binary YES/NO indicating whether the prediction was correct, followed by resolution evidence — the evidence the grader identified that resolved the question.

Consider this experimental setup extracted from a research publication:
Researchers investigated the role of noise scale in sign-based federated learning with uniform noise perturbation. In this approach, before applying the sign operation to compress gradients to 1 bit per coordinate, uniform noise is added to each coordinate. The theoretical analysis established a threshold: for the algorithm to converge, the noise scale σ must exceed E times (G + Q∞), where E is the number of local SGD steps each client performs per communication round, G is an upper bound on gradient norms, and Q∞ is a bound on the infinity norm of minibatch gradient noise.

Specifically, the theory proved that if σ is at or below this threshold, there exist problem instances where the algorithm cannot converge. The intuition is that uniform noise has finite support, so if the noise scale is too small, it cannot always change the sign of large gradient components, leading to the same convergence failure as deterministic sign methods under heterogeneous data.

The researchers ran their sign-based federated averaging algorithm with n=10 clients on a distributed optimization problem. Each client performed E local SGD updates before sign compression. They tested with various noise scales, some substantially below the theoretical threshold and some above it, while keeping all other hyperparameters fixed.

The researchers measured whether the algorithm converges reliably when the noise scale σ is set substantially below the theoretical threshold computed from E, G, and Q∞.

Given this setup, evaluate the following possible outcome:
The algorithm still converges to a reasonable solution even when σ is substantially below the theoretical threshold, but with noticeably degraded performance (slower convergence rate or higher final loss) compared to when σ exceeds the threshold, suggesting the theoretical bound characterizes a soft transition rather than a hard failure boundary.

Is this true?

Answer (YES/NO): NO